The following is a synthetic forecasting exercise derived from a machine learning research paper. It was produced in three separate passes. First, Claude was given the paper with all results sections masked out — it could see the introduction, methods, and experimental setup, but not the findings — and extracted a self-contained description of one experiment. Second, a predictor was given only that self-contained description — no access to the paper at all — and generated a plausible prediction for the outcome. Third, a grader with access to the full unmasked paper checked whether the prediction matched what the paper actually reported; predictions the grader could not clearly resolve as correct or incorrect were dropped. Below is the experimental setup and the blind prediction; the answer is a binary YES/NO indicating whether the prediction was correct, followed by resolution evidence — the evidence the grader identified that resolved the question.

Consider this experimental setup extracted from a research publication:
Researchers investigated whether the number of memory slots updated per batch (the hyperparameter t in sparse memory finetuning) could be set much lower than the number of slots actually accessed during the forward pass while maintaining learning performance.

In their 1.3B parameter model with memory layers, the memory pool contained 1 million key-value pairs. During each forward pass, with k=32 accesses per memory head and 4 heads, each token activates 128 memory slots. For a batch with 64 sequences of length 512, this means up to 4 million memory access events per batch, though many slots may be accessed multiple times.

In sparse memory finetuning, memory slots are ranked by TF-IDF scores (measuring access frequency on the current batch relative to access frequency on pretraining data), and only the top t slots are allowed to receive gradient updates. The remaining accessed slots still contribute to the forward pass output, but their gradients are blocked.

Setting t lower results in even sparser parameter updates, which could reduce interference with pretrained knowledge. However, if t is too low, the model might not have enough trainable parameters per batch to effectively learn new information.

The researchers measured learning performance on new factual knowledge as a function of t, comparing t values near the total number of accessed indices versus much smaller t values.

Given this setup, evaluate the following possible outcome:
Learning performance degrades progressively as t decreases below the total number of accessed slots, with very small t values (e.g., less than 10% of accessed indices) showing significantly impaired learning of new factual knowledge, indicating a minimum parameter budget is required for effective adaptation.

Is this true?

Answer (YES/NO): NO